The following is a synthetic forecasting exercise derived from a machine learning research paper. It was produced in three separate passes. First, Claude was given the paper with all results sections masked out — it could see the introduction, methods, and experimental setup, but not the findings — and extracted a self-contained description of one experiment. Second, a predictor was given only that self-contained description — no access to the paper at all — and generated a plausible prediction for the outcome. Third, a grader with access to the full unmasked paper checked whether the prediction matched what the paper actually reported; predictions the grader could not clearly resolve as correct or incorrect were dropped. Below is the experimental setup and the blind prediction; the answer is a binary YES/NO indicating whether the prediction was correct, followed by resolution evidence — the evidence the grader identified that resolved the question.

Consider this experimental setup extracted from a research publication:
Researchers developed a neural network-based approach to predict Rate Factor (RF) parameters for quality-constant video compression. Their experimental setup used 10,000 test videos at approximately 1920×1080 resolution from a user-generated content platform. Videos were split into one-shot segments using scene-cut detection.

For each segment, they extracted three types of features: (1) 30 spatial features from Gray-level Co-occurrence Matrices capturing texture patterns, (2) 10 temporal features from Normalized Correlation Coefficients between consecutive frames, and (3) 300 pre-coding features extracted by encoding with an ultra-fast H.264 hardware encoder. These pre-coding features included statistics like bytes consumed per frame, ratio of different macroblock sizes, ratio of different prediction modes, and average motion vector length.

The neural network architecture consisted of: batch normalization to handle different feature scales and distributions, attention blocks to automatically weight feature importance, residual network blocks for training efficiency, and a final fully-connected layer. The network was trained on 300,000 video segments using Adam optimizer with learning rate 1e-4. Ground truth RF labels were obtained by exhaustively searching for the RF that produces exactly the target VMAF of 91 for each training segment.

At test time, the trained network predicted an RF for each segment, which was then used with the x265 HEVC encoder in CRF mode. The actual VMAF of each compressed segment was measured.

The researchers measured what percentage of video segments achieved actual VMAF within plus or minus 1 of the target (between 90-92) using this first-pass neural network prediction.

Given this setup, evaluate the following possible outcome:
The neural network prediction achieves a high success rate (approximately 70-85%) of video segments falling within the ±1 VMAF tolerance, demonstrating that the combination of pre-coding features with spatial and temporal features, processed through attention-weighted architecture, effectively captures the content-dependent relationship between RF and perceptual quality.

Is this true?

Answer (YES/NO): NO